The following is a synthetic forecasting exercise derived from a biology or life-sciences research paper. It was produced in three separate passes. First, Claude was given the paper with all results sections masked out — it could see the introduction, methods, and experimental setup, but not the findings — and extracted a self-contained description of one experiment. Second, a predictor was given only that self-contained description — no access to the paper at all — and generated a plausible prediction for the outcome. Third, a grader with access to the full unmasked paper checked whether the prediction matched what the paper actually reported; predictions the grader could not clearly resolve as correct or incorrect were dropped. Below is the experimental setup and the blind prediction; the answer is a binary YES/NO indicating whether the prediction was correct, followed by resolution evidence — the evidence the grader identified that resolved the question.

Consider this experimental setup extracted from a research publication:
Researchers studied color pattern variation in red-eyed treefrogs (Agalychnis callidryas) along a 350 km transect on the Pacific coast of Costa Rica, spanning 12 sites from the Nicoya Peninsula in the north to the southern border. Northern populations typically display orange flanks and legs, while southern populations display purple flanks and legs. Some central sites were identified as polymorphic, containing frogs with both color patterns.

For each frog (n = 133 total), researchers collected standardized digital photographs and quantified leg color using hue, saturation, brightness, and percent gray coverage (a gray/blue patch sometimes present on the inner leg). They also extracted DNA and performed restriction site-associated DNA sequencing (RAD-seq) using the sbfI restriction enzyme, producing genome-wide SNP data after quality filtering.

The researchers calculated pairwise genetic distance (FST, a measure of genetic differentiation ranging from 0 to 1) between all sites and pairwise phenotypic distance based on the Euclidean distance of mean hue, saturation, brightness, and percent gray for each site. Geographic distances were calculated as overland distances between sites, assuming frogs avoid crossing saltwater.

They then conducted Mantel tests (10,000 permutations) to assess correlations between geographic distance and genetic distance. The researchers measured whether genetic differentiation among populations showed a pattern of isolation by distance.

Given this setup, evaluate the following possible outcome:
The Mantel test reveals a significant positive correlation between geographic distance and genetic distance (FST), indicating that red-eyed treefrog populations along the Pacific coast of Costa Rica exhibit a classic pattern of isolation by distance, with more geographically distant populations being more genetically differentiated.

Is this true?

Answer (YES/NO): YES